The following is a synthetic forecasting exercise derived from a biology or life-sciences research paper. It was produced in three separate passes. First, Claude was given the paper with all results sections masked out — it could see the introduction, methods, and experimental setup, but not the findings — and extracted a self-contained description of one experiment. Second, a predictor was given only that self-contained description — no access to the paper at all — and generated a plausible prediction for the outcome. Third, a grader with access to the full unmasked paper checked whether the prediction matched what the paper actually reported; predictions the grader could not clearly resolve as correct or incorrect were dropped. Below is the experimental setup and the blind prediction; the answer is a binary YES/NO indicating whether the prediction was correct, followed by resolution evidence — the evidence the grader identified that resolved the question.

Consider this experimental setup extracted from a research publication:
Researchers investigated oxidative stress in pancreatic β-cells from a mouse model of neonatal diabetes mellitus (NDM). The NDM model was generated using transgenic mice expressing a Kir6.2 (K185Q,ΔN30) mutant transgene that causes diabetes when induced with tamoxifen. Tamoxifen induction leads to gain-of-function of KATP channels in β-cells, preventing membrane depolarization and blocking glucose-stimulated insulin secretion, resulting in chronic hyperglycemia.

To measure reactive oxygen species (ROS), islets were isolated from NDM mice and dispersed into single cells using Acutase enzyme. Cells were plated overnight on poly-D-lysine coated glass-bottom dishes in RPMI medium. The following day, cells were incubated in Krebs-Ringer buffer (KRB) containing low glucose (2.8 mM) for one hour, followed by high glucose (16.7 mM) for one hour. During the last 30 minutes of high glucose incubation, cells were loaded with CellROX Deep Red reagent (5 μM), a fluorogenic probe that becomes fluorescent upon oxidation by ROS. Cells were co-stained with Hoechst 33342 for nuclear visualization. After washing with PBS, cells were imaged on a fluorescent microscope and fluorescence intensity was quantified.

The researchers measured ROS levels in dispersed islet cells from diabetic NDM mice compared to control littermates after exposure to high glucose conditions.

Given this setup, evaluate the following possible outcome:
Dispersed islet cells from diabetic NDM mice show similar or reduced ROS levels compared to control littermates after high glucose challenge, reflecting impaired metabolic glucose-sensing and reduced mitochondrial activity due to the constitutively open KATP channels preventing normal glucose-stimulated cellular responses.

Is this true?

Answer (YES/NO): NO